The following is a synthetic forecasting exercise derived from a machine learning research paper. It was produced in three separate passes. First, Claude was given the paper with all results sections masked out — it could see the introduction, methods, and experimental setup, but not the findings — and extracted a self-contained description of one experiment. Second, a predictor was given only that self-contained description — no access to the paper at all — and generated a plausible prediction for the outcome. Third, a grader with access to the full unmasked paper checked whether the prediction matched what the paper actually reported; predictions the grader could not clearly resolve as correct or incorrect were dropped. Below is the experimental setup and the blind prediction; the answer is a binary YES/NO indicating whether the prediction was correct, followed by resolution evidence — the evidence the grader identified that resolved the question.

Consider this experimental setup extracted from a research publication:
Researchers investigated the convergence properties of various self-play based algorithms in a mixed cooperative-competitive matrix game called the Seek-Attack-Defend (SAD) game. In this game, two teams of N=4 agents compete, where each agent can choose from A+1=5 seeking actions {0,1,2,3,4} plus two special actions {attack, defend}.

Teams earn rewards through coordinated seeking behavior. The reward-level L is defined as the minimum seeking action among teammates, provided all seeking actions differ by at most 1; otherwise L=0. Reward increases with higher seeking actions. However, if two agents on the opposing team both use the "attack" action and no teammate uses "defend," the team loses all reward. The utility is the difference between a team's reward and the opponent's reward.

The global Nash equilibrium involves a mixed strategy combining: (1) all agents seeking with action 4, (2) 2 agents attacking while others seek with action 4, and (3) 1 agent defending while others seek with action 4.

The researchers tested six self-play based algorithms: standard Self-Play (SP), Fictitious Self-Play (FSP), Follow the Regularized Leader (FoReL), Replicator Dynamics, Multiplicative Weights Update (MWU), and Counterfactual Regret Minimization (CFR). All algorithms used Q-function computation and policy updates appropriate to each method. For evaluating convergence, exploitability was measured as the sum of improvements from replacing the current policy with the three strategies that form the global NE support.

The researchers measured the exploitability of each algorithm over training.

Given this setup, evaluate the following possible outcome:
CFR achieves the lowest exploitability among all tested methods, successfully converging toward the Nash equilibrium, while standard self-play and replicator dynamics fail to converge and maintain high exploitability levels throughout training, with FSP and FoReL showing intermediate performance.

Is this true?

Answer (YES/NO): NO